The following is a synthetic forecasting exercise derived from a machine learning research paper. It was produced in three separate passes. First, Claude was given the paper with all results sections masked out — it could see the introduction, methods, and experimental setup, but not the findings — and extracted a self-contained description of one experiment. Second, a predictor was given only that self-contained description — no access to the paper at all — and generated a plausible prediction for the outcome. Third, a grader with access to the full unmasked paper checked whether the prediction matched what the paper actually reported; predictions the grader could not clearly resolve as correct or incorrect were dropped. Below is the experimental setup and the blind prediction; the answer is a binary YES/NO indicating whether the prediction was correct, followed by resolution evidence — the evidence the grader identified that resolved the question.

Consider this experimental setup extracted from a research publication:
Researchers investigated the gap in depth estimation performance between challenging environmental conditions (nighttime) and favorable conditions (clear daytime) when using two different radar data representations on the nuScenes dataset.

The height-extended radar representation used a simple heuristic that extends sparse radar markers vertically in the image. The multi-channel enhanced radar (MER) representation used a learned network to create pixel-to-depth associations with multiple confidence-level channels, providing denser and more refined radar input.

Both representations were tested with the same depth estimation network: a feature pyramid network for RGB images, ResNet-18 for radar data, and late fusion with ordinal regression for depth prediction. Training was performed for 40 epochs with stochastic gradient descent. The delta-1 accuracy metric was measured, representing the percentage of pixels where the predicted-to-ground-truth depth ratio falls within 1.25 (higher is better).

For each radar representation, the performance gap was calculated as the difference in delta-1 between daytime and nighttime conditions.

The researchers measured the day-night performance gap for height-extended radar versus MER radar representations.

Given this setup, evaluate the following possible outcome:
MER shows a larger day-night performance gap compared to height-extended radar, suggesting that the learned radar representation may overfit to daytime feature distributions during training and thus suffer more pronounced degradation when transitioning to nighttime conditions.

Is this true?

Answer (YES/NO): YES